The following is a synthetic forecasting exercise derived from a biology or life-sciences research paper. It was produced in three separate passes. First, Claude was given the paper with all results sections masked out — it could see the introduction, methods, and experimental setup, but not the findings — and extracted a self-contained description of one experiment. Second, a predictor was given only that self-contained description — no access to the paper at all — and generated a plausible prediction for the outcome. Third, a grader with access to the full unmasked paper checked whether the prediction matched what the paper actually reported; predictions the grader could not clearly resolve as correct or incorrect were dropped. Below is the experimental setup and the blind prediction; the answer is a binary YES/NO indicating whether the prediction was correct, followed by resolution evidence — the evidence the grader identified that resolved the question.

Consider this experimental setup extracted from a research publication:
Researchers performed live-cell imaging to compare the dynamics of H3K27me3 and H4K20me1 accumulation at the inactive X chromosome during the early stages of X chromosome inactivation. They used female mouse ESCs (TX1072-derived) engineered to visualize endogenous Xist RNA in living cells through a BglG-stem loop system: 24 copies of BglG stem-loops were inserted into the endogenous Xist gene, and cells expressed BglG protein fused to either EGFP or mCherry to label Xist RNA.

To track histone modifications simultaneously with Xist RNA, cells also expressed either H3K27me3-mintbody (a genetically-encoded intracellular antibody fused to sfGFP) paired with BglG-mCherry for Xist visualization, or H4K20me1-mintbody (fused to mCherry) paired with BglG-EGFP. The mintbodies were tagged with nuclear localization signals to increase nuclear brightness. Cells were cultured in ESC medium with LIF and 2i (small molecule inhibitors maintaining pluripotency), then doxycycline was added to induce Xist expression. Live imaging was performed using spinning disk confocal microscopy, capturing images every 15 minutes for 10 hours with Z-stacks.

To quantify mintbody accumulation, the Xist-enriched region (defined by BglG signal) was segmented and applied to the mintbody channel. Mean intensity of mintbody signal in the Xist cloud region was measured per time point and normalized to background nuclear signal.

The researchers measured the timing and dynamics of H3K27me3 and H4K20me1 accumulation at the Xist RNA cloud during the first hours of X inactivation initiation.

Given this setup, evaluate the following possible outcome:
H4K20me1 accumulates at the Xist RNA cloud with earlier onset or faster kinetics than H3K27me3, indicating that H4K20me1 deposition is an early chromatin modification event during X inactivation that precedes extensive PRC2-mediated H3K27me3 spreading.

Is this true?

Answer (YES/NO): NO